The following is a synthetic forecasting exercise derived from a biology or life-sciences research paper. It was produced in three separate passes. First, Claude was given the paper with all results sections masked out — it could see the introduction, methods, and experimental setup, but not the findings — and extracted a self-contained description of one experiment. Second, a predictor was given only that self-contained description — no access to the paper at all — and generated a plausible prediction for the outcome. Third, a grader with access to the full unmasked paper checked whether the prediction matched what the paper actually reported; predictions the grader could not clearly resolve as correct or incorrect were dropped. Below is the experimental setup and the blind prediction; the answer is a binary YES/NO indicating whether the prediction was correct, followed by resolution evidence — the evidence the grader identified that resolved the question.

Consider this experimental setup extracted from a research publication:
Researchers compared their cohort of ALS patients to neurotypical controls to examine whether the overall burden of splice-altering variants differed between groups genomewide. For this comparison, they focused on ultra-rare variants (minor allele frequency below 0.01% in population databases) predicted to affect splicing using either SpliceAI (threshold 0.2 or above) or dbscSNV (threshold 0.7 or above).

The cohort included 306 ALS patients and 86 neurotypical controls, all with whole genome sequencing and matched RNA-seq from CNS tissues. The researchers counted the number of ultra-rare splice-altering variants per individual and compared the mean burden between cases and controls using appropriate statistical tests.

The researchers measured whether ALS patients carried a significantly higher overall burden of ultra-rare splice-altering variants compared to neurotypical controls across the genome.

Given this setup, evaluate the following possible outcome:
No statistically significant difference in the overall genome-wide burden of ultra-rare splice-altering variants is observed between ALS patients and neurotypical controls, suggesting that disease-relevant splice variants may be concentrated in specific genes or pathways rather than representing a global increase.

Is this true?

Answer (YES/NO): YES